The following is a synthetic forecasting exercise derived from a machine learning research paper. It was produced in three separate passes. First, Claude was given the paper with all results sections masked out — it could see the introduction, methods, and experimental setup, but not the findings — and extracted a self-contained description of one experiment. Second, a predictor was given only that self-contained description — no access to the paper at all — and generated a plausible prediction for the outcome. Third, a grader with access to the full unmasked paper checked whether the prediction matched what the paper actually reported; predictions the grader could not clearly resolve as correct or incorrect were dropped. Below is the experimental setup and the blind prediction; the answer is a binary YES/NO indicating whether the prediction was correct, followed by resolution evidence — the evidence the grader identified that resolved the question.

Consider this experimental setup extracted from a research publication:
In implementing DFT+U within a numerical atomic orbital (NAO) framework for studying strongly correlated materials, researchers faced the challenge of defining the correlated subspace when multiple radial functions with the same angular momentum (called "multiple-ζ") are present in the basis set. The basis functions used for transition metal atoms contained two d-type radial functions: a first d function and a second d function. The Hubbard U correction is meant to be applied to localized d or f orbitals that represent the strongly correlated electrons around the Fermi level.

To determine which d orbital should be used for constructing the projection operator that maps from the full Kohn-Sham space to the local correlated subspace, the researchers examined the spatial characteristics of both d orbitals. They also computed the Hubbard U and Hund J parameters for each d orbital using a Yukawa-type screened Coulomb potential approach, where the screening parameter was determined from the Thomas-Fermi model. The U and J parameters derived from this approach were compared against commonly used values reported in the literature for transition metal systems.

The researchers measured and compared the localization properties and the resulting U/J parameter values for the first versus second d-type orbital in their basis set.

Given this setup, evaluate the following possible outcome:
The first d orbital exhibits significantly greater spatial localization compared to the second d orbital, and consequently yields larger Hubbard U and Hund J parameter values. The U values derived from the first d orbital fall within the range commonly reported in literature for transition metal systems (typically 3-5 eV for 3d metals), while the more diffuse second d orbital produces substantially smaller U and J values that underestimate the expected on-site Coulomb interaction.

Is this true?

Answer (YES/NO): NO